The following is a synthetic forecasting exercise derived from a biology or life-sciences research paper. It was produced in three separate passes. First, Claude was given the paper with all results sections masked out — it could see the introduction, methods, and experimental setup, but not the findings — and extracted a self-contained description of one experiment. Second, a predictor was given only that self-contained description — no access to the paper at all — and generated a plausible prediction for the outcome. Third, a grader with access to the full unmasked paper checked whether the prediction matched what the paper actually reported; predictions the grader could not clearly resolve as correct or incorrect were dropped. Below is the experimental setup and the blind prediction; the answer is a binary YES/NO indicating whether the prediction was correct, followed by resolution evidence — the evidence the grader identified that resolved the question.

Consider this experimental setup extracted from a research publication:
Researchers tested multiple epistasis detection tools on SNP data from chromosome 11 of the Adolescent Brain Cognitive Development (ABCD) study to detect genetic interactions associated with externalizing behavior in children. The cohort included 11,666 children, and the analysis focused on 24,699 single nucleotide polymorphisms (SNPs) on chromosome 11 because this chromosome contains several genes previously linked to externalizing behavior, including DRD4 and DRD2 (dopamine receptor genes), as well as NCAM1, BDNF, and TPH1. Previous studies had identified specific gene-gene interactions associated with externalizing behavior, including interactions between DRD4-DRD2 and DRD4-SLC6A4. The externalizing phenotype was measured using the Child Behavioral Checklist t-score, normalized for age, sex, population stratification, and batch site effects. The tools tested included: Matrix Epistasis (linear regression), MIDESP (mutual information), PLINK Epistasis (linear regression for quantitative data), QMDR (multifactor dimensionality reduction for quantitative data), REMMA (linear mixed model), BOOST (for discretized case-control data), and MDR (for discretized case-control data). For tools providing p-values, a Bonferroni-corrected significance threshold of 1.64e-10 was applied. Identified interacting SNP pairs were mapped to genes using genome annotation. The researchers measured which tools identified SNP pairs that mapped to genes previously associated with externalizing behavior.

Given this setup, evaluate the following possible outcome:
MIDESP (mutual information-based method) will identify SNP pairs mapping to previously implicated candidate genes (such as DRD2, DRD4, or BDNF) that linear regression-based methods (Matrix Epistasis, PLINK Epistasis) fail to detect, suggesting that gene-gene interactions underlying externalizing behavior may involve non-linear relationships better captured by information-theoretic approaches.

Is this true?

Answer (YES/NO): NO